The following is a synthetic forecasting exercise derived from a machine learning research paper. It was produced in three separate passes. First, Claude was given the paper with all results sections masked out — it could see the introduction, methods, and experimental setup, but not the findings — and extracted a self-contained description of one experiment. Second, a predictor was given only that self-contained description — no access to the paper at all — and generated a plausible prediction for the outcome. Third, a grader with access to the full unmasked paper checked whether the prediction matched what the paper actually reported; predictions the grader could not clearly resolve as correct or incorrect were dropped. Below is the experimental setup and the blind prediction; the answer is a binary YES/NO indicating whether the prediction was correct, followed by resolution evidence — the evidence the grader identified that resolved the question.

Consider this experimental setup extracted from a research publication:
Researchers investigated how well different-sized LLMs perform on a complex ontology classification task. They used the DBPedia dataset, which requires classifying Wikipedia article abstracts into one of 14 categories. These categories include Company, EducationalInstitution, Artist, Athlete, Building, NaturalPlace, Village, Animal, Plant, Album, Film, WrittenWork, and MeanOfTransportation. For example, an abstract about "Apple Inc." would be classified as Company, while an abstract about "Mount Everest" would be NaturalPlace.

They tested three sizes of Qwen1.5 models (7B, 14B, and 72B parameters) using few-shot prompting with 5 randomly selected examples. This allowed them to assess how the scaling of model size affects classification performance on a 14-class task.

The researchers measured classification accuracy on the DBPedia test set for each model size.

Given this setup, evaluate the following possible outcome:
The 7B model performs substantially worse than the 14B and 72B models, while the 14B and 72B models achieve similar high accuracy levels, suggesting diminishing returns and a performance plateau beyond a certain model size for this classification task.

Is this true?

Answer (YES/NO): NO